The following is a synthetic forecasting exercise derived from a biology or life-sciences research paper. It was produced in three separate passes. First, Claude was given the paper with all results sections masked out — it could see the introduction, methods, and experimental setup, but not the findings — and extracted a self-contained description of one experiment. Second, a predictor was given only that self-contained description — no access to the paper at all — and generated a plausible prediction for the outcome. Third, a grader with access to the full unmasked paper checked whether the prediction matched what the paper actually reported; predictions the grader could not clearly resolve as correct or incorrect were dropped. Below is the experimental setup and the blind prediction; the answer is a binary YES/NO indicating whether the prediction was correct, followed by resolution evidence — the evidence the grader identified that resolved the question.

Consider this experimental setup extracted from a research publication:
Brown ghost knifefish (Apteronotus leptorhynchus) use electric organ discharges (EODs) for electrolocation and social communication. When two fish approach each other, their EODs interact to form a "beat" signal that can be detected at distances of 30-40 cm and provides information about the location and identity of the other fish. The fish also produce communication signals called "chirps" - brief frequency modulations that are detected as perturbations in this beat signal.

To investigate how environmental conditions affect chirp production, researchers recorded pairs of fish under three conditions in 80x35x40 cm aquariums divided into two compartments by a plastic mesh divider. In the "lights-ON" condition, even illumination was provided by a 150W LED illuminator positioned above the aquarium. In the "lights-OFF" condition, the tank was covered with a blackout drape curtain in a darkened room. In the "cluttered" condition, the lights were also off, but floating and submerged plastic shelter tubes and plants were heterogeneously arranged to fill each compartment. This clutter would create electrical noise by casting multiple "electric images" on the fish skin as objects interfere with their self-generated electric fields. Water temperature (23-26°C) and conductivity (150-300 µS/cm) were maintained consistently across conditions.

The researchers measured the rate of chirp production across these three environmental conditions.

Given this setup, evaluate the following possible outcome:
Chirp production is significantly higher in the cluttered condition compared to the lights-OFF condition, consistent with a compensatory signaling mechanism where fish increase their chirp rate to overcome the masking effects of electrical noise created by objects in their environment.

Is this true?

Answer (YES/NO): NO